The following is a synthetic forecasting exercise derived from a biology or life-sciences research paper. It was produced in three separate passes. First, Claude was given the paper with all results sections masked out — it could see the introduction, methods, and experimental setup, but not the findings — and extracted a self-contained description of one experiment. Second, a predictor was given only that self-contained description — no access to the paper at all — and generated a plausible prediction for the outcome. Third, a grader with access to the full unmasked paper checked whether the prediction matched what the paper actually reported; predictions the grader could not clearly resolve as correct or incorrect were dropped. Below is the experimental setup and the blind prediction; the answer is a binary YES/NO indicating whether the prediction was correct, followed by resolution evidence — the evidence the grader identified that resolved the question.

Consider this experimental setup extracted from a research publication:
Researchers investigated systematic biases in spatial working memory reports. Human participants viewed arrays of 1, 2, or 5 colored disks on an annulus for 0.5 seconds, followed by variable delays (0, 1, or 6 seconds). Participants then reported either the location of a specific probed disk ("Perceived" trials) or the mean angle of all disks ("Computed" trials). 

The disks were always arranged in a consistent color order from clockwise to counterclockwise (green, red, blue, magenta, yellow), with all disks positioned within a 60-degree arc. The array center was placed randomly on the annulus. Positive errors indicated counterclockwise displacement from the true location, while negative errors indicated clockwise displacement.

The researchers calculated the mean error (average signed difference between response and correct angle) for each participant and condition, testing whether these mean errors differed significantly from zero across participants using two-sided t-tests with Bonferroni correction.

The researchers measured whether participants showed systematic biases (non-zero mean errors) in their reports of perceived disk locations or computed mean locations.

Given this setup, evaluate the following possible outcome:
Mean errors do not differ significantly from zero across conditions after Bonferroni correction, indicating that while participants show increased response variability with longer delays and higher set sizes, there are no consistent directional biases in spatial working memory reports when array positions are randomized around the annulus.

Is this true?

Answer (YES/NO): NO